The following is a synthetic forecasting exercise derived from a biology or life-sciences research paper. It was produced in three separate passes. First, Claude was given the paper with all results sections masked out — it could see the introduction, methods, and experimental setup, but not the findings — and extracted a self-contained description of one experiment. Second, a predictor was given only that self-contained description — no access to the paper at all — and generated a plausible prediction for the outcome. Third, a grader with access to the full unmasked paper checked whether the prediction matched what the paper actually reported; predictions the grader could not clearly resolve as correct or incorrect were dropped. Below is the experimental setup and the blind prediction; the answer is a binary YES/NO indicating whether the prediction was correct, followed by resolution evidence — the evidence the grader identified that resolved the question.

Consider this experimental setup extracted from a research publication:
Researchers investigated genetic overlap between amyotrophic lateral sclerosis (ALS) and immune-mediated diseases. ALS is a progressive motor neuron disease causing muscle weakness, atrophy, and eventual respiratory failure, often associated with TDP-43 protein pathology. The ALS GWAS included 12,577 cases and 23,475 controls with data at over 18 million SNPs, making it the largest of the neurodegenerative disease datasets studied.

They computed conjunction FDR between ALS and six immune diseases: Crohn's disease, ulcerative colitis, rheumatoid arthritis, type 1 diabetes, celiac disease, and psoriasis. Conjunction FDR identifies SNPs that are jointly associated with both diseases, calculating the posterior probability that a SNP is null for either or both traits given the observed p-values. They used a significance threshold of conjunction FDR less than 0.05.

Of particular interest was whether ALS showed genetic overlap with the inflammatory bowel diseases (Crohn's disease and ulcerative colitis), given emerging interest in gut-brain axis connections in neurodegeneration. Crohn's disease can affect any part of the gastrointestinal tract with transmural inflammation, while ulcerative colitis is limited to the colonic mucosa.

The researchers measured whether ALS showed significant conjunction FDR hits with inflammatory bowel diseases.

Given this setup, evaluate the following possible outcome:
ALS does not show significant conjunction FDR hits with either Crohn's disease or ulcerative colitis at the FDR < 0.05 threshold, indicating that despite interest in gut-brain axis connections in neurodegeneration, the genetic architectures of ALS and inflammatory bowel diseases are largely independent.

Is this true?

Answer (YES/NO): YES